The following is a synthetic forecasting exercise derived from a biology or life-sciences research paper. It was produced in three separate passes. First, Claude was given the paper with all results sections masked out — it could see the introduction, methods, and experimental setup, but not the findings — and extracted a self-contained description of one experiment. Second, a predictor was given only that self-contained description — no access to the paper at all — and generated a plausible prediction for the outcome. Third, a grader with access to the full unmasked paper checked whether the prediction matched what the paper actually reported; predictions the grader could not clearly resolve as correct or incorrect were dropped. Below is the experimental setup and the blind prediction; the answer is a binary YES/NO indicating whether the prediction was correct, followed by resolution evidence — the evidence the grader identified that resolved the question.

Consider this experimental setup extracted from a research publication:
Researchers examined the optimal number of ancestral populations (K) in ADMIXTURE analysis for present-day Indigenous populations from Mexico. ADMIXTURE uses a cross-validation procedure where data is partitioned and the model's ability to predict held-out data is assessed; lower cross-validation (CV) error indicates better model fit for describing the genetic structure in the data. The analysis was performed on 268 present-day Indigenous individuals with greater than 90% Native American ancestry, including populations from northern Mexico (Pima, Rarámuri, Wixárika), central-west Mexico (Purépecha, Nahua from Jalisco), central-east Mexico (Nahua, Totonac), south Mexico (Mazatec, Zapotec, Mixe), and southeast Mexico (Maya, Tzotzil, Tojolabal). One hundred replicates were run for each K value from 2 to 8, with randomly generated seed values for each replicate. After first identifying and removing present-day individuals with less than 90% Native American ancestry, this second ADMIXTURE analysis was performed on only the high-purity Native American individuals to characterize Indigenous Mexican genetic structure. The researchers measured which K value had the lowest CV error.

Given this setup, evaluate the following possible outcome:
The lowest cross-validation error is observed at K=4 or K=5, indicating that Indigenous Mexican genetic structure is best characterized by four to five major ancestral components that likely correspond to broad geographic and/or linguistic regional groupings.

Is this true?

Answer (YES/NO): NO